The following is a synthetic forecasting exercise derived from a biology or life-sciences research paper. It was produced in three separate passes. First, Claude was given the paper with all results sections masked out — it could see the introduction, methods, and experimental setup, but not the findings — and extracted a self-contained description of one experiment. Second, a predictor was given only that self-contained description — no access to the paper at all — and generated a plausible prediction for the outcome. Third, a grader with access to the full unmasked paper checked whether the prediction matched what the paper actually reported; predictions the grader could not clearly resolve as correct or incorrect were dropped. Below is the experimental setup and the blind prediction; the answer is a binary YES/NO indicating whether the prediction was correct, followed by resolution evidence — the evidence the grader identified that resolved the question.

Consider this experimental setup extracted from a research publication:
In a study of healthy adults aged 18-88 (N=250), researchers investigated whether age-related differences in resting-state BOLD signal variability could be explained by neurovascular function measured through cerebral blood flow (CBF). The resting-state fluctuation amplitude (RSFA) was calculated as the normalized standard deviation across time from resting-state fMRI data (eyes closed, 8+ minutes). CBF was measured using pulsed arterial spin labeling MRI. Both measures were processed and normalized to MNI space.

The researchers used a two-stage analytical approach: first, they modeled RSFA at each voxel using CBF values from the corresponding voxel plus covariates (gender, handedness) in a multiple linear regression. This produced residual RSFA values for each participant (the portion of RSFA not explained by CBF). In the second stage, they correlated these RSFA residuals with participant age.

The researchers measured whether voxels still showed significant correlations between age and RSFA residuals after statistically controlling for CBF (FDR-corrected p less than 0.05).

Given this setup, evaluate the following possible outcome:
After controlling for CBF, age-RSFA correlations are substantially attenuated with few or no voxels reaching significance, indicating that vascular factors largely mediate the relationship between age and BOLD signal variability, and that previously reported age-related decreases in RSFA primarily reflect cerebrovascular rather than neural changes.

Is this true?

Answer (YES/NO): NO